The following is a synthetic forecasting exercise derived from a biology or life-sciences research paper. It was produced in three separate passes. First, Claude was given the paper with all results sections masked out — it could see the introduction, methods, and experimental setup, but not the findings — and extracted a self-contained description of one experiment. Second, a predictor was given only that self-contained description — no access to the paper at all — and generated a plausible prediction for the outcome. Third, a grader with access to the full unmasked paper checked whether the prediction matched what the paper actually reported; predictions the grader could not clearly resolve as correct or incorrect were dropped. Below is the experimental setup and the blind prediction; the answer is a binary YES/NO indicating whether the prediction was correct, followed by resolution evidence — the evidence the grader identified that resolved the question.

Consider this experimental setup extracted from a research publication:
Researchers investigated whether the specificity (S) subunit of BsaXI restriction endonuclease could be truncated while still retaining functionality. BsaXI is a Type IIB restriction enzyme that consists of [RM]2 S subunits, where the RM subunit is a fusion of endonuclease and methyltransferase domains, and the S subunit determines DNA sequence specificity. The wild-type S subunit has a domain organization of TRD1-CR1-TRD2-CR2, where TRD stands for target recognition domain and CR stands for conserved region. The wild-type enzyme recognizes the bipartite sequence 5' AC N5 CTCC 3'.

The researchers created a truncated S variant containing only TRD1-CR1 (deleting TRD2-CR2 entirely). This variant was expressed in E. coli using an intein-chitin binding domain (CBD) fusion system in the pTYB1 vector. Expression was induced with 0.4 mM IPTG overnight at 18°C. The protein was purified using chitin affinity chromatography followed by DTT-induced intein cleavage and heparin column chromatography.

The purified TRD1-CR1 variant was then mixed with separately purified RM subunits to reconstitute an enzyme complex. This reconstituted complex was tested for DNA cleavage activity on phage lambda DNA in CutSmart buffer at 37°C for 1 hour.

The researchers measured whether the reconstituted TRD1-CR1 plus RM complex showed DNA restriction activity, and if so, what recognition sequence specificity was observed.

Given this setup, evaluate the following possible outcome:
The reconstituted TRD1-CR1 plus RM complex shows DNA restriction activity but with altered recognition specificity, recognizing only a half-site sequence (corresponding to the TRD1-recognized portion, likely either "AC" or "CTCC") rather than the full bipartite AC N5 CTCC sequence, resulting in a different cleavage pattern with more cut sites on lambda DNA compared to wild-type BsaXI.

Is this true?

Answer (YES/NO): NO